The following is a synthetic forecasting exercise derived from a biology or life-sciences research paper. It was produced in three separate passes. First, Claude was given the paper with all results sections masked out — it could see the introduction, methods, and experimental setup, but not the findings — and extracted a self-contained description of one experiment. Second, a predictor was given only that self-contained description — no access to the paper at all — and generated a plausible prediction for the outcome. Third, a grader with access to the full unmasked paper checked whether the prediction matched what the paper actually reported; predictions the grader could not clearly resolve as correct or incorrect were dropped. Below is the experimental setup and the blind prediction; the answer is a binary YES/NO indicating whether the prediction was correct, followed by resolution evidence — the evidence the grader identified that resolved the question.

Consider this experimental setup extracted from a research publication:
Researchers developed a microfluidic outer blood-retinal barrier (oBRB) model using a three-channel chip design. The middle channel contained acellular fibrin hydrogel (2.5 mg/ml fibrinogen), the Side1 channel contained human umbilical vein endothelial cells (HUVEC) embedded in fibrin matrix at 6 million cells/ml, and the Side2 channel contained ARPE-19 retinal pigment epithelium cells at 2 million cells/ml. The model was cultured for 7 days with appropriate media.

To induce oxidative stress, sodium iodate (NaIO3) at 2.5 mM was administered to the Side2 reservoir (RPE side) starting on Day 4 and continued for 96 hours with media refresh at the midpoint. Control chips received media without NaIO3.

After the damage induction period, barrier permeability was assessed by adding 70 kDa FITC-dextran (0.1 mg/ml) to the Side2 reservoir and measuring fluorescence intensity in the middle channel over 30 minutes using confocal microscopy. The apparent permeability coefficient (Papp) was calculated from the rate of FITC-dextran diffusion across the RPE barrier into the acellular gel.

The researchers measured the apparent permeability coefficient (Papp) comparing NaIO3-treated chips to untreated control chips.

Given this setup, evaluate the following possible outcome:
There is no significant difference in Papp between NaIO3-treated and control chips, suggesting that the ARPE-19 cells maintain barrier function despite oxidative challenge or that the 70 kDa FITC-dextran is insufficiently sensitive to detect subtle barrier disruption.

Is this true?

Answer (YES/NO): NO